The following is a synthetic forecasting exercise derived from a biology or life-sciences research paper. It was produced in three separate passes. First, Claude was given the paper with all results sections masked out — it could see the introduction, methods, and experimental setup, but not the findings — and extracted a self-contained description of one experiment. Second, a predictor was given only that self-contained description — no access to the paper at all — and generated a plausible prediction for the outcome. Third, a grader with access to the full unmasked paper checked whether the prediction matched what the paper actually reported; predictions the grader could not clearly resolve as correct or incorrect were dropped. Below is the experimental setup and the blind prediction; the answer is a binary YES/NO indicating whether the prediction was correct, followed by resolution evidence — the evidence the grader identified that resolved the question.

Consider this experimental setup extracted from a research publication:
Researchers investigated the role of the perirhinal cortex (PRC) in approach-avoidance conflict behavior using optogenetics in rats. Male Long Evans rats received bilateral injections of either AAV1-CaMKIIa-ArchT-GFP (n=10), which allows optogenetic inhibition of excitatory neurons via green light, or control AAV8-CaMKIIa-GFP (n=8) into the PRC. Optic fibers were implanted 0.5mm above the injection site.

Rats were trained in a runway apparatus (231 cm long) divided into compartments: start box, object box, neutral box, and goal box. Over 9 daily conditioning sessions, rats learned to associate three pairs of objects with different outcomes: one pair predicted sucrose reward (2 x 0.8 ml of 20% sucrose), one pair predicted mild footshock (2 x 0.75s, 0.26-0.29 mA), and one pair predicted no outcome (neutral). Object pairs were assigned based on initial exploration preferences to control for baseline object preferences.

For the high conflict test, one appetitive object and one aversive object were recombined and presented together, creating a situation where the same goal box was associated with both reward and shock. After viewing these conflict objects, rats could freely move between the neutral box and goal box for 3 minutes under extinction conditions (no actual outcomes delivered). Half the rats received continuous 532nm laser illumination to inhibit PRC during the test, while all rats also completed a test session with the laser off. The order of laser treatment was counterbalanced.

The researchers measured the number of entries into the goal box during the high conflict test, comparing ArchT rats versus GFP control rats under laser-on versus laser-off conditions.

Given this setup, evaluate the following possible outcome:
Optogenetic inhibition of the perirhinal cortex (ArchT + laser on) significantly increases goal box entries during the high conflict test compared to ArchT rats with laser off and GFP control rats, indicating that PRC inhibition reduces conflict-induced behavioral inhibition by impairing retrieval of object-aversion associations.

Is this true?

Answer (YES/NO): NO